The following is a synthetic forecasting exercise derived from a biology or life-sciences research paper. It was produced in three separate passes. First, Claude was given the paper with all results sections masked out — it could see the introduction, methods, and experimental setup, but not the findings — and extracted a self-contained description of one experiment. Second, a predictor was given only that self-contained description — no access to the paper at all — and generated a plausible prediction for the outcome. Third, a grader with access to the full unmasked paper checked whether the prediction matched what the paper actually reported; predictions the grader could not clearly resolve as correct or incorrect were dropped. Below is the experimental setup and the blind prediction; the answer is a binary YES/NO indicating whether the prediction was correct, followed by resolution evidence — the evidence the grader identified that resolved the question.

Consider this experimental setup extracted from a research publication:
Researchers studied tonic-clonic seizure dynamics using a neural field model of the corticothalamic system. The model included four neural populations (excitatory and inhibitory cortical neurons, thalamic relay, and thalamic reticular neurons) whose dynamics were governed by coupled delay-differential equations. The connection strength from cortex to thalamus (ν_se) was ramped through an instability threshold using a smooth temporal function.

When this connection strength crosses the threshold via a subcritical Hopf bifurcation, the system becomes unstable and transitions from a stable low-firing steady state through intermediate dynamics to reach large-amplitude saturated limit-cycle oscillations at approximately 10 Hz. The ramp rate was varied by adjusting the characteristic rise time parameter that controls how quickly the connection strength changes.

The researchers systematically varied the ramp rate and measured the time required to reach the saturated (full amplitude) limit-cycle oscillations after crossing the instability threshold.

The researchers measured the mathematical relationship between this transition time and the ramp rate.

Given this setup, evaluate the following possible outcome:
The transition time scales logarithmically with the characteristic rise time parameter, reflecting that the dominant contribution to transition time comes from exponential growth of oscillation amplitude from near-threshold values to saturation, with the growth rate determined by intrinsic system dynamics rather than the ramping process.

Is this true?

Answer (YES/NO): NO